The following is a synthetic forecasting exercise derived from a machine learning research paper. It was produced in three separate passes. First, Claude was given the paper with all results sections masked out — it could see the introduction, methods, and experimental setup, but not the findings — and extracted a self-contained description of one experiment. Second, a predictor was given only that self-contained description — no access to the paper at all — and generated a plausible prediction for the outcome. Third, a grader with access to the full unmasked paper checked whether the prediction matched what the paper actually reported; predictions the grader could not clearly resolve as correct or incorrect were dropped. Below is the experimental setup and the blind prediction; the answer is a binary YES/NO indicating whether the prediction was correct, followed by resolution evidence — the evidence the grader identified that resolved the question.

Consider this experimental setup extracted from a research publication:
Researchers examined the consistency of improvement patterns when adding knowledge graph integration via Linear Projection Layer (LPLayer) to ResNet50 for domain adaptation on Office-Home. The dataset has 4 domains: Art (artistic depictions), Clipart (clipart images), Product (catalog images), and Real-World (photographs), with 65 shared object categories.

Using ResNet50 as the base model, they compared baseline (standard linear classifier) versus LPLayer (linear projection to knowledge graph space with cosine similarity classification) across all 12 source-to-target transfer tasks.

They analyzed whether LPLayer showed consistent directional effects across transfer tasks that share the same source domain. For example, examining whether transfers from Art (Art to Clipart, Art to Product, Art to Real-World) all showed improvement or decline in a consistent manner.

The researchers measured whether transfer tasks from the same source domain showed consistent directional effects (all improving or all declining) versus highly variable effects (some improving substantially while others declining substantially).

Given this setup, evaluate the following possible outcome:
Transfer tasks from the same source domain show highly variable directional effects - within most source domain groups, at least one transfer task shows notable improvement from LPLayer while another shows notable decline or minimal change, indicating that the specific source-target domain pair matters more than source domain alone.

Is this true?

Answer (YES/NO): NO